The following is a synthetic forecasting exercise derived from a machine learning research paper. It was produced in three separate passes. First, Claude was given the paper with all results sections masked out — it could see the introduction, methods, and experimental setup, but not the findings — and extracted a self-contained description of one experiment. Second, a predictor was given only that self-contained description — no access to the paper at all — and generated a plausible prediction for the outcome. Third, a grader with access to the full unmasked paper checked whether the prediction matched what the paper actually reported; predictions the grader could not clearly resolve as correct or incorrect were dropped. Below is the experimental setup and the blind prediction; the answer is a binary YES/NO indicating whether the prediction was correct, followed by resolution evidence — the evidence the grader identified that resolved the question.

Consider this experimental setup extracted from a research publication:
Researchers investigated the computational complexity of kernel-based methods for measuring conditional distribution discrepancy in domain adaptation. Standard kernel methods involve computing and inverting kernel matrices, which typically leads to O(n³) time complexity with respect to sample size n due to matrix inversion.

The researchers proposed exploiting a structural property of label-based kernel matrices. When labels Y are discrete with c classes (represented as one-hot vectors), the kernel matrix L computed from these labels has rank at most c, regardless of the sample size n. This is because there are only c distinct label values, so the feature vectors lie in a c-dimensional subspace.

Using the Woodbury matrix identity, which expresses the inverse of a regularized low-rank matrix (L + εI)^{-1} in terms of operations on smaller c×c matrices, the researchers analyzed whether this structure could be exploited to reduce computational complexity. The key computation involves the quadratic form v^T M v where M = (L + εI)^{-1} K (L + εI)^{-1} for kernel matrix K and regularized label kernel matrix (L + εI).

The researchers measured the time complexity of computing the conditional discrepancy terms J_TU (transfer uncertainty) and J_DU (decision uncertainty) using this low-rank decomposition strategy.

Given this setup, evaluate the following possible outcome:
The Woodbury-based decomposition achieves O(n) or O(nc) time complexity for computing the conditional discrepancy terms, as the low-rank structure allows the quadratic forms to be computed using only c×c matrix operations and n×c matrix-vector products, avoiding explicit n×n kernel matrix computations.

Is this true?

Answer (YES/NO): NO